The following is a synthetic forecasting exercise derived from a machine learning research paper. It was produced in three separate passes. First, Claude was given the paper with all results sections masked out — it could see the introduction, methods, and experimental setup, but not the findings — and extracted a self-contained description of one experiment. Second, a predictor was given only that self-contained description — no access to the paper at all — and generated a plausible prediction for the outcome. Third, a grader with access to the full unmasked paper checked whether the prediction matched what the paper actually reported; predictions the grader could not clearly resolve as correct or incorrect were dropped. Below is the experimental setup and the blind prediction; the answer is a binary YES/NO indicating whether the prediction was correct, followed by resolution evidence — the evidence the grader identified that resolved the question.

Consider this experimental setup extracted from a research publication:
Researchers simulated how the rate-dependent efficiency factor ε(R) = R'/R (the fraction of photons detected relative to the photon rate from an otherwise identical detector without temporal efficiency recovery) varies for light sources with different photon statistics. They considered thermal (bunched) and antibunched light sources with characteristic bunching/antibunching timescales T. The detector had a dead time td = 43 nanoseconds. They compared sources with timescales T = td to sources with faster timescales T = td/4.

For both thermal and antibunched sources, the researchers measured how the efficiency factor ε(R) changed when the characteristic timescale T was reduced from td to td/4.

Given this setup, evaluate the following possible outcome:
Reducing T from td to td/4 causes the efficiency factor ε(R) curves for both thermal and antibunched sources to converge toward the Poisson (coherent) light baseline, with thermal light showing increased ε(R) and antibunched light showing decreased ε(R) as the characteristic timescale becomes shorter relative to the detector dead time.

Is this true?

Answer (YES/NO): YES